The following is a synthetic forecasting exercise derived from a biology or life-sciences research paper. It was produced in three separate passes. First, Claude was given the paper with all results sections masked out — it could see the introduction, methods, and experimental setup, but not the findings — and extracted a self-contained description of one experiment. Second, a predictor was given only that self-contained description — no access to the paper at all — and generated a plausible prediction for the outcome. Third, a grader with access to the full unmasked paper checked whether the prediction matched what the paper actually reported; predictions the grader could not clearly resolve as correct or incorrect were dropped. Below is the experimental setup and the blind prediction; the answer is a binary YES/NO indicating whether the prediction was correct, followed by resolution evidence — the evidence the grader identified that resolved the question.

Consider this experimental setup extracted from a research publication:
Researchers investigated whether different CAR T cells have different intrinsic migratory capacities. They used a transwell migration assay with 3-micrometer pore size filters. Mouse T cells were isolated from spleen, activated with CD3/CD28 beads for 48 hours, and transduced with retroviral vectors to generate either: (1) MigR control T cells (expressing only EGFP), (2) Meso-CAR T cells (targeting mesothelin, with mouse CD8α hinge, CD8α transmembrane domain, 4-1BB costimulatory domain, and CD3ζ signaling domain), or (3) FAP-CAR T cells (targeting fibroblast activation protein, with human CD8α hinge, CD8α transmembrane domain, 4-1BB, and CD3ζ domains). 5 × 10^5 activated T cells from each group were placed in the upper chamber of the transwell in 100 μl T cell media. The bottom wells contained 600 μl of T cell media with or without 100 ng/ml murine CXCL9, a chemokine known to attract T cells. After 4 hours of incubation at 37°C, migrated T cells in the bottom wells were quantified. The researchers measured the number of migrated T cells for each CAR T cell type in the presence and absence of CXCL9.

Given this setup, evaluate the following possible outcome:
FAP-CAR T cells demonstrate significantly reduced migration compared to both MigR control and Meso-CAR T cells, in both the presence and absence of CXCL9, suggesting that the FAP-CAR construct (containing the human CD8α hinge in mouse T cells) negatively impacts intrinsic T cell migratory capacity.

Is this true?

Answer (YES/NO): NO